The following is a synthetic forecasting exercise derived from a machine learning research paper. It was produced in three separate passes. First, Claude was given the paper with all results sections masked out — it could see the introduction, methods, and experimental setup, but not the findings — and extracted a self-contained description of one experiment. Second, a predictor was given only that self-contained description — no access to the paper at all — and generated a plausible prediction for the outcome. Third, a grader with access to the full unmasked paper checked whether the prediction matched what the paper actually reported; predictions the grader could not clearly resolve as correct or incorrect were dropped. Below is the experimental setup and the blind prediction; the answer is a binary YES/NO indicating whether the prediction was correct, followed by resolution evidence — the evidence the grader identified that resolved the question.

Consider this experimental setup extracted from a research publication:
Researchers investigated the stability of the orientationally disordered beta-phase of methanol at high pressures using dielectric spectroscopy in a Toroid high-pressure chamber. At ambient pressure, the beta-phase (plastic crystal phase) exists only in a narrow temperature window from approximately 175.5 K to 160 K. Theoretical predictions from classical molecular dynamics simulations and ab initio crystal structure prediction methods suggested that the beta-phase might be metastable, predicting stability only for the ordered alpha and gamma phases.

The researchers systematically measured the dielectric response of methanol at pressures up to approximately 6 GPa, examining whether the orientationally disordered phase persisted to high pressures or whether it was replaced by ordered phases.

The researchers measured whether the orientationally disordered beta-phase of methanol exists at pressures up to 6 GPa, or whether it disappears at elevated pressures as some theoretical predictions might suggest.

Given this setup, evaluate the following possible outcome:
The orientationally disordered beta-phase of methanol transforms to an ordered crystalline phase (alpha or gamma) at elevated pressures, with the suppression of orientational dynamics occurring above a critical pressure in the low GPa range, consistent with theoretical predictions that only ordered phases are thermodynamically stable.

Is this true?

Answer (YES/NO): NO